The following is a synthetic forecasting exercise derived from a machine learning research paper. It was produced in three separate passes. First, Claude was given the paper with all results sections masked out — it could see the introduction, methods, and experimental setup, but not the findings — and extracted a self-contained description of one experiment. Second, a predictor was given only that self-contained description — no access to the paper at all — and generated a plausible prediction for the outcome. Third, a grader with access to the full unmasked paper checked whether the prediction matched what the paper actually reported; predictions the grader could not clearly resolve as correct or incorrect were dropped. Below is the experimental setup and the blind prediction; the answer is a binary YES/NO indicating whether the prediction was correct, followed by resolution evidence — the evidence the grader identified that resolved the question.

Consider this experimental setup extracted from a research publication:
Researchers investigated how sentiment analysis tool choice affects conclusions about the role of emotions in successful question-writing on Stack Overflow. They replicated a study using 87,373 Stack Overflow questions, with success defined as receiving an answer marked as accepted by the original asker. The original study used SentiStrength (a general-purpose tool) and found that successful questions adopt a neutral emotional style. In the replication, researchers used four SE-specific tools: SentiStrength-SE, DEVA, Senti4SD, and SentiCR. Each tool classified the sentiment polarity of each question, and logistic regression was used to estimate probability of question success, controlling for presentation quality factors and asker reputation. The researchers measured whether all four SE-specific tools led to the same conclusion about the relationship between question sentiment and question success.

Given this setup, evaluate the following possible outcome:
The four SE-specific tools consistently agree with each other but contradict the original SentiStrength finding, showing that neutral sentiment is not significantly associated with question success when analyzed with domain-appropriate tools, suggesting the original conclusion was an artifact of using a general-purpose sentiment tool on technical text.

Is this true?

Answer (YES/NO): NO